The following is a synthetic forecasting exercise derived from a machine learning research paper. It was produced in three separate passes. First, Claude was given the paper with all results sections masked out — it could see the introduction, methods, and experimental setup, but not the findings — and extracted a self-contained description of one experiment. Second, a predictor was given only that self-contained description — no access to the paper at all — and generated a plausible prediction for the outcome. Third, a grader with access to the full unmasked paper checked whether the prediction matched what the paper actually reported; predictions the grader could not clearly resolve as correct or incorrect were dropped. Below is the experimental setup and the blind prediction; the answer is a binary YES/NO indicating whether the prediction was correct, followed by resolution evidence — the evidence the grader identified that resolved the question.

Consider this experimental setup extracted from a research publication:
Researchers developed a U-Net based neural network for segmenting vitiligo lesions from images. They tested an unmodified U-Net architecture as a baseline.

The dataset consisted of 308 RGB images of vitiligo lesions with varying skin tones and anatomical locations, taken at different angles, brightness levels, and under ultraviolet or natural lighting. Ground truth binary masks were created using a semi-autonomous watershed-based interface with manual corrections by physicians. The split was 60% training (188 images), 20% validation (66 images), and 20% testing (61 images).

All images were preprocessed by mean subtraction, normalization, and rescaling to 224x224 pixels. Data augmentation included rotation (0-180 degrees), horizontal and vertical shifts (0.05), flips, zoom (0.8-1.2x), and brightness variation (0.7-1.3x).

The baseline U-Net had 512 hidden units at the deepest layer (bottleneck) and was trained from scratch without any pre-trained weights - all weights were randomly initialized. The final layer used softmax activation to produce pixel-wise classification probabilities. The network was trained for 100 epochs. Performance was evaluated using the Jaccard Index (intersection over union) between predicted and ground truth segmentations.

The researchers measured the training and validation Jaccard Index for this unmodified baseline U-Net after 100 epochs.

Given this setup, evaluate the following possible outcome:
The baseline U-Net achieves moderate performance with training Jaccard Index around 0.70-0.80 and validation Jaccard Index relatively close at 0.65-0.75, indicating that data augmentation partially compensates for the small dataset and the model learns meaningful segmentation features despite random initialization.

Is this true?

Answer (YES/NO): NO